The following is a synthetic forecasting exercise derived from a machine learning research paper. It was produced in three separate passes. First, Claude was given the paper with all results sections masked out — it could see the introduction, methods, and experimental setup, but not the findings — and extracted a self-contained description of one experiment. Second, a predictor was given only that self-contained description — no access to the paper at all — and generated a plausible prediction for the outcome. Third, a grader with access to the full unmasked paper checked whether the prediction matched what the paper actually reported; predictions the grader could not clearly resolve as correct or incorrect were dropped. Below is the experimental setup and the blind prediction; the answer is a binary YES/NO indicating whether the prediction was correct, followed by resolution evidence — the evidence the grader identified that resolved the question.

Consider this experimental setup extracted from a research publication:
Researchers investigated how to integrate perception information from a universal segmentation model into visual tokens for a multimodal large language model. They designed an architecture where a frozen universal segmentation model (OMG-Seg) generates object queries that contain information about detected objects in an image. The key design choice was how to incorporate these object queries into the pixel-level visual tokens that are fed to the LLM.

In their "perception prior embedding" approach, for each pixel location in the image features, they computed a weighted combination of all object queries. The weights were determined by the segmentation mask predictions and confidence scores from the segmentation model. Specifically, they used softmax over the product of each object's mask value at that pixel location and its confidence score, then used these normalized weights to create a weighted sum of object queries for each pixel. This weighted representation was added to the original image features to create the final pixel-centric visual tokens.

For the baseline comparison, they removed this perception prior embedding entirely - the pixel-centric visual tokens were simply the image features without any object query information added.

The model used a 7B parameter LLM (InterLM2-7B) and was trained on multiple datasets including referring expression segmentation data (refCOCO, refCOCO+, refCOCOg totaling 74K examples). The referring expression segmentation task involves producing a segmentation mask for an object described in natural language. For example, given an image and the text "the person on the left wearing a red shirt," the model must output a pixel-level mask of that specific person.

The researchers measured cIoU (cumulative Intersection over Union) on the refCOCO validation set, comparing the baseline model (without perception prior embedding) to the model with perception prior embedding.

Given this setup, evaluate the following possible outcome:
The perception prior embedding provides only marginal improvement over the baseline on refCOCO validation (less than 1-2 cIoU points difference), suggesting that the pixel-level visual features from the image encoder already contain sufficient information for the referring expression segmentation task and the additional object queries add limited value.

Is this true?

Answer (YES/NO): NO